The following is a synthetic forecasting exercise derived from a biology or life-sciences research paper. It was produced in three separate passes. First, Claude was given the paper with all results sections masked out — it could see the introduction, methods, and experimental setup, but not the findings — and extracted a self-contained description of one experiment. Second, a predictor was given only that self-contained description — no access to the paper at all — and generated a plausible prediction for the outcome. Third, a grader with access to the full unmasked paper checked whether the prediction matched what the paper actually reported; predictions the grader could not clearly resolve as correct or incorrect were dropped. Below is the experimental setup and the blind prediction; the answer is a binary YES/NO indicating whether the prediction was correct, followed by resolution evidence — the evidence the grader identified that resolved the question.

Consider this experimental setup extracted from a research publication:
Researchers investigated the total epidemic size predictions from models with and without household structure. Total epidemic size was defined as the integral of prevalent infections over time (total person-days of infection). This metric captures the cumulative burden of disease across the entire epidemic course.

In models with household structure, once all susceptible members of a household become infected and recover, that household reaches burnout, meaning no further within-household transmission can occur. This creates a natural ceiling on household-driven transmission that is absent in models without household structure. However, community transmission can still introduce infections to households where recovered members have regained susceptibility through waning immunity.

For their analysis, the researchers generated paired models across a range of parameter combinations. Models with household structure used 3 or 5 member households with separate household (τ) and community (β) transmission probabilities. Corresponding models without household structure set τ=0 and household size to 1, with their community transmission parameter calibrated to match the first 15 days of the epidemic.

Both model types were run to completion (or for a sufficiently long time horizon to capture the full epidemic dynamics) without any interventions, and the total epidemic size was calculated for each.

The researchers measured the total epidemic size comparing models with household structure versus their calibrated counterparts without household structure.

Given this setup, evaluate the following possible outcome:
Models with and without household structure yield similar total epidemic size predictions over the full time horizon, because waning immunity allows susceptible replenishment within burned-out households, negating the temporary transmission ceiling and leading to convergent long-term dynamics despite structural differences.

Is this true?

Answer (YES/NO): NO